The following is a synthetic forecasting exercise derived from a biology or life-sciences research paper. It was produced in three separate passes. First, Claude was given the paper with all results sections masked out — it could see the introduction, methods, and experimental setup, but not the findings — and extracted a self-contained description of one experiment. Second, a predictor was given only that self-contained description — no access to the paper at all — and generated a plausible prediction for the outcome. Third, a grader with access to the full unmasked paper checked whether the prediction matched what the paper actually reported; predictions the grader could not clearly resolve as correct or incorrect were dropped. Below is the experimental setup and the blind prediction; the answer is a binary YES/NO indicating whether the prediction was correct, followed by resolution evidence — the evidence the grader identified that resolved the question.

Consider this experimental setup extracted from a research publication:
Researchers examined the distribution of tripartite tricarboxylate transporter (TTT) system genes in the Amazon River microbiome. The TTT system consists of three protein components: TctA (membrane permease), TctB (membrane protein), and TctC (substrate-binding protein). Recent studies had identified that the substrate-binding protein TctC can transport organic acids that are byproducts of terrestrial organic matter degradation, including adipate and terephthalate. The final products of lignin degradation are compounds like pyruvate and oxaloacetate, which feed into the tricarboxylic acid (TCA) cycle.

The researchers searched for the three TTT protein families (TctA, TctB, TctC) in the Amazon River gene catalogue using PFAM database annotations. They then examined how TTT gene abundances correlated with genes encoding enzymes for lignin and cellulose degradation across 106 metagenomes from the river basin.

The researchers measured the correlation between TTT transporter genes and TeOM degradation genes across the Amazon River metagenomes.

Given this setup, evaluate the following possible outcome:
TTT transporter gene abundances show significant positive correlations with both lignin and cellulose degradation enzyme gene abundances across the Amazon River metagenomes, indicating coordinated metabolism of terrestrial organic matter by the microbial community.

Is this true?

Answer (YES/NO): NO